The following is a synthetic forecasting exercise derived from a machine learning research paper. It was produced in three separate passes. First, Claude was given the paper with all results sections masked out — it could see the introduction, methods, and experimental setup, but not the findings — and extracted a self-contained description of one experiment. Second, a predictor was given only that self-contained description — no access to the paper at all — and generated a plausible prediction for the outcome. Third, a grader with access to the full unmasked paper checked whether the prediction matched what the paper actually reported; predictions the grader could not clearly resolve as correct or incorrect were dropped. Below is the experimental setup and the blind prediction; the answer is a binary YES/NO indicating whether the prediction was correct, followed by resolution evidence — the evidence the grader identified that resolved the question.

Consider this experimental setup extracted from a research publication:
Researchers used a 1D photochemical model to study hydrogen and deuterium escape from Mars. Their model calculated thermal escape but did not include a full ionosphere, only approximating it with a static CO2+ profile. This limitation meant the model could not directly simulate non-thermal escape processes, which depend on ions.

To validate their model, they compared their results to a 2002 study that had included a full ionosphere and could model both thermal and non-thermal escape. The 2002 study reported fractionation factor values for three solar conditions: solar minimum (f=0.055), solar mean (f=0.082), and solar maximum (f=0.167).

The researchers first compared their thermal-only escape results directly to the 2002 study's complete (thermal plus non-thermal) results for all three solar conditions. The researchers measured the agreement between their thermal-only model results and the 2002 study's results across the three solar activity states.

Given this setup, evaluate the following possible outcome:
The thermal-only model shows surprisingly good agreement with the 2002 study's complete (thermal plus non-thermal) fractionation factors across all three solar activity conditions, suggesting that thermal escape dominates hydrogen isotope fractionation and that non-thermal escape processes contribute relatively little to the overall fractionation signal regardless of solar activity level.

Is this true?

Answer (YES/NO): NO